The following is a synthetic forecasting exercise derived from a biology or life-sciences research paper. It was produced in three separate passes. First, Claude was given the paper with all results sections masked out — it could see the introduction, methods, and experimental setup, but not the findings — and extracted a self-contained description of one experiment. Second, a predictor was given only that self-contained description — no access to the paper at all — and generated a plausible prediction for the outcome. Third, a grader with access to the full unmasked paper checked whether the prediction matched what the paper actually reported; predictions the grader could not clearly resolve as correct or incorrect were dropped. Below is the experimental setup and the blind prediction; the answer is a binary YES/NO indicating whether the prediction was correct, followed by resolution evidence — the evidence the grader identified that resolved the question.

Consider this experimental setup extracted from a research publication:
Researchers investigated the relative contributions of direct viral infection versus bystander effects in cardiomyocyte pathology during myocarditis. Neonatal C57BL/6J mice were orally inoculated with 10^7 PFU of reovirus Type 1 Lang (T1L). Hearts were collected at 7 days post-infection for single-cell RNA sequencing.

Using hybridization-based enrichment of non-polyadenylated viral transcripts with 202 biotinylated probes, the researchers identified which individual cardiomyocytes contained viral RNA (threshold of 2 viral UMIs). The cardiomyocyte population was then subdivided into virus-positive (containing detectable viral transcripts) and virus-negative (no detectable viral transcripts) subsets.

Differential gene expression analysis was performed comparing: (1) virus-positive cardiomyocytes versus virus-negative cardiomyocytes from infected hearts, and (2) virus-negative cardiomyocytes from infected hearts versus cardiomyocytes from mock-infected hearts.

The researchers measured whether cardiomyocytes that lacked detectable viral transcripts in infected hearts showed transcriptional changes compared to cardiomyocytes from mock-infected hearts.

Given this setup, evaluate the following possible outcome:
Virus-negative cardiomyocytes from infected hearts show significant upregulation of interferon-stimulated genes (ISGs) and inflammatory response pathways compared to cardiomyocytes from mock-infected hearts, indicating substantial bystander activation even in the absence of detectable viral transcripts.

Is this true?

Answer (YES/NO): YES